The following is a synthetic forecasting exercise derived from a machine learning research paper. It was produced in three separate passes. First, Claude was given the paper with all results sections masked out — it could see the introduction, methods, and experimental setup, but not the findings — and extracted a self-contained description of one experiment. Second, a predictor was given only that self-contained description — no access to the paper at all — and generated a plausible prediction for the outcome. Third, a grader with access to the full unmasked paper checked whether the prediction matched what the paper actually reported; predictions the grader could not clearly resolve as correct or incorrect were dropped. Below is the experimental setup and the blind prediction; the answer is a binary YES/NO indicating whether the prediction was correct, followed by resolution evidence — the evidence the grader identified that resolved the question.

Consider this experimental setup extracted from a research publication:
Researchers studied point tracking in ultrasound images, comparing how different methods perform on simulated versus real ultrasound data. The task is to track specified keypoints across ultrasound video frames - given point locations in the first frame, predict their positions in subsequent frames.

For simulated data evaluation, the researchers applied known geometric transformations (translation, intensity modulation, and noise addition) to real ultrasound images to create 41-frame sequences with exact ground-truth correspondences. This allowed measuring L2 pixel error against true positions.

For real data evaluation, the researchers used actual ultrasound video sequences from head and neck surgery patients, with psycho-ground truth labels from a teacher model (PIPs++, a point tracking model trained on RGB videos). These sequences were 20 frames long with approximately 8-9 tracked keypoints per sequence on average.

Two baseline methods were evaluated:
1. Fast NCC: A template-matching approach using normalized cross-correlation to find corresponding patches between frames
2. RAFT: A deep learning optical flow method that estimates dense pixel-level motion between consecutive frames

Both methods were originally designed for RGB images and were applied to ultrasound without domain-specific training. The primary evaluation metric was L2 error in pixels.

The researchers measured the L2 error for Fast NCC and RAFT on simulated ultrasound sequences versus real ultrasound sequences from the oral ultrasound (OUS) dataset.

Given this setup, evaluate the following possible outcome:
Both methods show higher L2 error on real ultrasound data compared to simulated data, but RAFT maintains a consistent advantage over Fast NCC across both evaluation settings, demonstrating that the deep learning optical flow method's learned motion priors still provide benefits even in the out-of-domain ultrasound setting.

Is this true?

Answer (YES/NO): NO